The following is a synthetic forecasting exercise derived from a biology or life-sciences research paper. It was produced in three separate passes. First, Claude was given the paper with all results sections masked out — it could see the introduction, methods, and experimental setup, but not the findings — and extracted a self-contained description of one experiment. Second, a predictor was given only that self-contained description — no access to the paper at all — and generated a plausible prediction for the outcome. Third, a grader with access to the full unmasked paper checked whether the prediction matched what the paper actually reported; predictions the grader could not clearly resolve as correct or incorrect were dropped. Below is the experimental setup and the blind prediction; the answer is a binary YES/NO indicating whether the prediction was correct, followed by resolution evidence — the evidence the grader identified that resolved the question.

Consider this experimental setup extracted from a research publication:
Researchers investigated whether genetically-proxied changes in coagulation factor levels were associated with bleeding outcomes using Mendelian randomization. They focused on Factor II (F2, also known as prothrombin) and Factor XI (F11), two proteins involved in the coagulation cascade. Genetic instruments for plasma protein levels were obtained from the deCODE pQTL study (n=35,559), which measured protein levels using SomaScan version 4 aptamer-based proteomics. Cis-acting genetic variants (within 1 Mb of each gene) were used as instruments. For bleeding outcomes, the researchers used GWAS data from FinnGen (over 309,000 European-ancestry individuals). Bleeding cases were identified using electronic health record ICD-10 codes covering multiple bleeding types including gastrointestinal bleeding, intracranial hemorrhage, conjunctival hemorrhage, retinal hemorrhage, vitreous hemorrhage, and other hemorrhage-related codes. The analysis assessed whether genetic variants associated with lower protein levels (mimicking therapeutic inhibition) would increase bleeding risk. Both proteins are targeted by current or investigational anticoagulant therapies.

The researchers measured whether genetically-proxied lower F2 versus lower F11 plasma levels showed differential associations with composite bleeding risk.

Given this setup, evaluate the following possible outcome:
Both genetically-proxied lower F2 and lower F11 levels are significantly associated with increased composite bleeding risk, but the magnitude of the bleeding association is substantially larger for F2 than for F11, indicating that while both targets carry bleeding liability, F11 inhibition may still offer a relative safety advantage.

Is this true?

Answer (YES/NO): NO